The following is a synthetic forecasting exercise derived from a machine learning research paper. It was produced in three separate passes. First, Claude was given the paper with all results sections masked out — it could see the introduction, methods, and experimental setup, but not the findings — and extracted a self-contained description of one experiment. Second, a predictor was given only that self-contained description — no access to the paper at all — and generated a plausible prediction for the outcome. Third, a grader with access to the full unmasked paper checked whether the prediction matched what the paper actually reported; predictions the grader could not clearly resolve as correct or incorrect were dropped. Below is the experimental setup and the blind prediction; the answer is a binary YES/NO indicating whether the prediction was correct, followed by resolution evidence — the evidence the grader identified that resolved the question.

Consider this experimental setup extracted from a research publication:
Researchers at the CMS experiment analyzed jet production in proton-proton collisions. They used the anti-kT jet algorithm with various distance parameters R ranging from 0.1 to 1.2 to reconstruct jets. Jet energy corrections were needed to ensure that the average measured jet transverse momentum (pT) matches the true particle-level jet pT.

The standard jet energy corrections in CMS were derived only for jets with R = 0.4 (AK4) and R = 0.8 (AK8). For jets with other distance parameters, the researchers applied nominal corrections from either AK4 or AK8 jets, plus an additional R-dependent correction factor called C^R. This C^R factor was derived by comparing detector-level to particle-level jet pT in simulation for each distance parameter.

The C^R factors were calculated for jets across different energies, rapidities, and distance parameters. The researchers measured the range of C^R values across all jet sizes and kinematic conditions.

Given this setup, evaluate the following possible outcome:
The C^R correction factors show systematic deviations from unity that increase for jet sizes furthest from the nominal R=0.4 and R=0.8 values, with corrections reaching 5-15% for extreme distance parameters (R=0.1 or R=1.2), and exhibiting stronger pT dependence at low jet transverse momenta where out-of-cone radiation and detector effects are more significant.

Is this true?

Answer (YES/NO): NO